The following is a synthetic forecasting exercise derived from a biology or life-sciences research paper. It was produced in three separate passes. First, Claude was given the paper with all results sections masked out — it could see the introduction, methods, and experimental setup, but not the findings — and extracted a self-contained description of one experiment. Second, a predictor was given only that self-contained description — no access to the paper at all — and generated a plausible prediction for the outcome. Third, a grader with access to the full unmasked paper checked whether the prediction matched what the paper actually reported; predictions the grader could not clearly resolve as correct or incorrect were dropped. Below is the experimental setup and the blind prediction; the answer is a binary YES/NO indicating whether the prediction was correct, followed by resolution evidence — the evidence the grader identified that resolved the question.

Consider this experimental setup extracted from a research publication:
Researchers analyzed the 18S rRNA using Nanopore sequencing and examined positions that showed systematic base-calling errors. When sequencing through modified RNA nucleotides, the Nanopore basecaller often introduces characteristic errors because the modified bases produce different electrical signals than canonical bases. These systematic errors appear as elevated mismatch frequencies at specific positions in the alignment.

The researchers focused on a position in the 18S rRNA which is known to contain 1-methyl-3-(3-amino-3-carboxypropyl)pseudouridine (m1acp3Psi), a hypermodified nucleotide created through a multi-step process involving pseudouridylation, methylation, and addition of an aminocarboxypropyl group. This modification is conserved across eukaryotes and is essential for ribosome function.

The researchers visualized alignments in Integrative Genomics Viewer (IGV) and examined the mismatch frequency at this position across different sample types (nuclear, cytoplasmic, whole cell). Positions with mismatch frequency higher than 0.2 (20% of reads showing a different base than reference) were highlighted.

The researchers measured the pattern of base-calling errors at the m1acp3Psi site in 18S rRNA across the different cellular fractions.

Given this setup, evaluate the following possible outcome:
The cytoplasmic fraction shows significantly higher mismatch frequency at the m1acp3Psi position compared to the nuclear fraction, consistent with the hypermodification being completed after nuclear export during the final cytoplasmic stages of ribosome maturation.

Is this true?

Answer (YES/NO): YES